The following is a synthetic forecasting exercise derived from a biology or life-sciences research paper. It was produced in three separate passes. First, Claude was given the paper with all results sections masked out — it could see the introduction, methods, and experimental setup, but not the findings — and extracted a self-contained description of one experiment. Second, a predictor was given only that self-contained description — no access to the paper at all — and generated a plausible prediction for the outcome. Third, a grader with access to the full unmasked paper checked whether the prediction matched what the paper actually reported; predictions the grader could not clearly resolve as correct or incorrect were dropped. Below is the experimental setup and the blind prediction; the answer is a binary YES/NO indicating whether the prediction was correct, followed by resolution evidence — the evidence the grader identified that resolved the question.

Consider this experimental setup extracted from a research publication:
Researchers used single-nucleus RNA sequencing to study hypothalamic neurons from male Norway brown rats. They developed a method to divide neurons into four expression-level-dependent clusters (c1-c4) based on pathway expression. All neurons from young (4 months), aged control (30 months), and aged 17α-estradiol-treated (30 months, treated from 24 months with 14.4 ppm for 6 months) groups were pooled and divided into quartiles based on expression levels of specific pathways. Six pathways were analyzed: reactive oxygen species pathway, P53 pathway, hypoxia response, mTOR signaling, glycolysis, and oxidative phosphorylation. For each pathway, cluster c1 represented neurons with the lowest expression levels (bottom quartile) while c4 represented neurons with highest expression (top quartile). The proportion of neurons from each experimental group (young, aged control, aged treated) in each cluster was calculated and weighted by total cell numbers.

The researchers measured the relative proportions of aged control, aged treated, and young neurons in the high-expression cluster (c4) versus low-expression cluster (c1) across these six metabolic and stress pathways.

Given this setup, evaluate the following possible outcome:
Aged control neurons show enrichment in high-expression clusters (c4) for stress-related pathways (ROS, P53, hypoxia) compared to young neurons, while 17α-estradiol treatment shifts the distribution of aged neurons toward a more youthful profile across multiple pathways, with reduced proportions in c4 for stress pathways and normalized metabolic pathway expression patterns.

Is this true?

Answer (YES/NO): NO